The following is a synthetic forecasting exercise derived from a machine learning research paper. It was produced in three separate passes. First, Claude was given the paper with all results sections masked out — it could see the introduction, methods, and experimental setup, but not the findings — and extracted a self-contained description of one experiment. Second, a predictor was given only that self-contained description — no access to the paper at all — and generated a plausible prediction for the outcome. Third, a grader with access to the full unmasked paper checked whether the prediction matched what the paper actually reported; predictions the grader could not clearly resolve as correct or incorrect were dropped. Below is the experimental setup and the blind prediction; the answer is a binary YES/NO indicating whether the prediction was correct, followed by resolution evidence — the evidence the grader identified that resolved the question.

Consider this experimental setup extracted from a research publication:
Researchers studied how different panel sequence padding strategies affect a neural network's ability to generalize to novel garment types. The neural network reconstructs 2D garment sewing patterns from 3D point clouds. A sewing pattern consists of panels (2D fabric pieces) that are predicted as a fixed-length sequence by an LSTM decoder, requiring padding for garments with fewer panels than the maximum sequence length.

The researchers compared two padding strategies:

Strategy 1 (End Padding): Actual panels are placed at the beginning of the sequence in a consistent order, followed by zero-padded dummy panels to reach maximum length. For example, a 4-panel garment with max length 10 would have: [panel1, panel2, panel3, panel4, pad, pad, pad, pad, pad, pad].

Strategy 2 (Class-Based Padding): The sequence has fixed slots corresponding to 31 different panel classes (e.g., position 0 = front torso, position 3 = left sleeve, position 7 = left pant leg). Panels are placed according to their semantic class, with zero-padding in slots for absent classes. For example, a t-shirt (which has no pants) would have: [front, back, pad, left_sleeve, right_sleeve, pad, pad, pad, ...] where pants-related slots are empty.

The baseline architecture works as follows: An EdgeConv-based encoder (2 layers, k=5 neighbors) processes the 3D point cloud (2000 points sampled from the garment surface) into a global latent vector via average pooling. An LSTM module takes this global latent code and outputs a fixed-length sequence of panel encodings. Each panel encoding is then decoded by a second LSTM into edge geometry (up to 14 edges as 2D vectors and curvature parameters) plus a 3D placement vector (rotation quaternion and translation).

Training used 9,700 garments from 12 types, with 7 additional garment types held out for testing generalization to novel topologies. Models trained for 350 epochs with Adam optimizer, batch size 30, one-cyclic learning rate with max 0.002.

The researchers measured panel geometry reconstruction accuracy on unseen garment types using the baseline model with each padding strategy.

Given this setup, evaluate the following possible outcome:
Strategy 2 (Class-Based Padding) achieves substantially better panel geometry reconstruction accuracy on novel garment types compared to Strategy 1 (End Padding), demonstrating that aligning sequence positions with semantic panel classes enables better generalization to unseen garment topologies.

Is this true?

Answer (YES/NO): NO